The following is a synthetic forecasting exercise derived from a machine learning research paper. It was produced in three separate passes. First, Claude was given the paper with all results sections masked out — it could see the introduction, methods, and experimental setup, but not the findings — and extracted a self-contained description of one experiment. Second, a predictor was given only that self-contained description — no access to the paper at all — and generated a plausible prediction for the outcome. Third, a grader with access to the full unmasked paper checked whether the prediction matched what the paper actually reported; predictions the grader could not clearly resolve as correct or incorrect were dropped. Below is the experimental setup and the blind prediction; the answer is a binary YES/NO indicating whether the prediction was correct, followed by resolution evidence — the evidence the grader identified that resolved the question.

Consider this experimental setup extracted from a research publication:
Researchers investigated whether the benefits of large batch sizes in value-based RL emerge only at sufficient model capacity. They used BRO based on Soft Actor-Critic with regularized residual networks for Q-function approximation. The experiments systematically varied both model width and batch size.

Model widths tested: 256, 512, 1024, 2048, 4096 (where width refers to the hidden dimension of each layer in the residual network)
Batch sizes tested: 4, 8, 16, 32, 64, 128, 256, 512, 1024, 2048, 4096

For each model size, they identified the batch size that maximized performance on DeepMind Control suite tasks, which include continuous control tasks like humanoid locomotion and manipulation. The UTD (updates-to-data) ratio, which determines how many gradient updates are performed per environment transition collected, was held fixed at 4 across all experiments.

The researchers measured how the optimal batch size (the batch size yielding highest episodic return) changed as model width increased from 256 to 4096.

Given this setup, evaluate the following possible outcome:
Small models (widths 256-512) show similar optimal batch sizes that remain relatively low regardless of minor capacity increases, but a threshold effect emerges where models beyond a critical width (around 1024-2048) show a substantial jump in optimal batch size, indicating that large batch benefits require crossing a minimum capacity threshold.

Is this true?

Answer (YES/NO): NO